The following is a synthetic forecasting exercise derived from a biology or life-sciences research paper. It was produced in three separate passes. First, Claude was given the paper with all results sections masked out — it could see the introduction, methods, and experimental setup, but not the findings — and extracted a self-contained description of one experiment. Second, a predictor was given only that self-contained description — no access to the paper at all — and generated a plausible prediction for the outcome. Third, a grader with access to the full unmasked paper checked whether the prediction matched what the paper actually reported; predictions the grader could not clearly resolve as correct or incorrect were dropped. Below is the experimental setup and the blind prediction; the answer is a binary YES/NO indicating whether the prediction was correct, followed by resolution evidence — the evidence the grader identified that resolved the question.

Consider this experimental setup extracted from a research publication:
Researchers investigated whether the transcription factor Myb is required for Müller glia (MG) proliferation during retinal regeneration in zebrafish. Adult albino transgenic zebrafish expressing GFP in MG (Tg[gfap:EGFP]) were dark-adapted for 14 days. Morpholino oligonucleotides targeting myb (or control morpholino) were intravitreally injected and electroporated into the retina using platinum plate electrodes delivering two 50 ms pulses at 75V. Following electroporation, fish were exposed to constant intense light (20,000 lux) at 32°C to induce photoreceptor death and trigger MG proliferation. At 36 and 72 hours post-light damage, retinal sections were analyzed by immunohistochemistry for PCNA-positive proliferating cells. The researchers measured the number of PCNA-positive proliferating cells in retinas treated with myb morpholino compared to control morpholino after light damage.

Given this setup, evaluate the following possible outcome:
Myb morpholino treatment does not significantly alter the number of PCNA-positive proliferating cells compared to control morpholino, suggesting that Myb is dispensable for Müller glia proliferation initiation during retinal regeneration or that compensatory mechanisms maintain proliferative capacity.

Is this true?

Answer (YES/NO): NO